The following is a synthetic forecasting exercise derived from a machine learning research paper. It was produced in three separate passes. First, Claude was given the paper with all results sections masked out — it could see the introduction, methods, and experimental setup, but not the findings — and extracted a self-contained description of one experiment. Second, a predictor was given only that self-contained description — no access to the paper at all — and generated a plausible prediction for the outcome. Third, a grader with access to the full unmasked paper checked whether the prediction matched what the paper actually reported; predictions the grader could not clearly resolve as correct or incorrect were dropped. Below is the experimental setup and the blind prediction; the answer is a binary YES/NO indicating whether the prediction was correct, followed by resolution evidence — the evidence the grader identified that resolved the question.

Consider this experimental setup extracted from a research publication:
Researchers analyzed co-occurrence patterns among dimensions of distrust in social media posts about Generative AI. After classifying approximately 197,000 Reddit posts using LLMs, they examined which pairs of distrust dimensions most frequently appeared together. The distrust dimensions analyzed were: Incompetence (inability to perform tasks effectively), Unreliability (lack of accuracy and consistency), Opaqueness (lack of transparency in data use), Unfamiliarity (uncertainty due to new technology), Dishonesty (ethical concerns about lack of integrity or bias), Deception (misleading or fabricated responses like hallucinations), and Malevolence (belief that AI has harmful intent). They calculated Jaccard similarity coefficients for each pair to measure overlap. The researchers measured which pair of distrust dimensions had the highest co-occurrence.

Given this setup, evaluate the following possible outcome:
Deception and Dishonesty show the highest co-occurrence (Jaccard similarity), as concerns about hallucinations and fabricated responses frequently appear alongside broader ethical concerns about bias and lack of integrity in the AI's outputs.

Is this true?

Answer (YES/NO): NO